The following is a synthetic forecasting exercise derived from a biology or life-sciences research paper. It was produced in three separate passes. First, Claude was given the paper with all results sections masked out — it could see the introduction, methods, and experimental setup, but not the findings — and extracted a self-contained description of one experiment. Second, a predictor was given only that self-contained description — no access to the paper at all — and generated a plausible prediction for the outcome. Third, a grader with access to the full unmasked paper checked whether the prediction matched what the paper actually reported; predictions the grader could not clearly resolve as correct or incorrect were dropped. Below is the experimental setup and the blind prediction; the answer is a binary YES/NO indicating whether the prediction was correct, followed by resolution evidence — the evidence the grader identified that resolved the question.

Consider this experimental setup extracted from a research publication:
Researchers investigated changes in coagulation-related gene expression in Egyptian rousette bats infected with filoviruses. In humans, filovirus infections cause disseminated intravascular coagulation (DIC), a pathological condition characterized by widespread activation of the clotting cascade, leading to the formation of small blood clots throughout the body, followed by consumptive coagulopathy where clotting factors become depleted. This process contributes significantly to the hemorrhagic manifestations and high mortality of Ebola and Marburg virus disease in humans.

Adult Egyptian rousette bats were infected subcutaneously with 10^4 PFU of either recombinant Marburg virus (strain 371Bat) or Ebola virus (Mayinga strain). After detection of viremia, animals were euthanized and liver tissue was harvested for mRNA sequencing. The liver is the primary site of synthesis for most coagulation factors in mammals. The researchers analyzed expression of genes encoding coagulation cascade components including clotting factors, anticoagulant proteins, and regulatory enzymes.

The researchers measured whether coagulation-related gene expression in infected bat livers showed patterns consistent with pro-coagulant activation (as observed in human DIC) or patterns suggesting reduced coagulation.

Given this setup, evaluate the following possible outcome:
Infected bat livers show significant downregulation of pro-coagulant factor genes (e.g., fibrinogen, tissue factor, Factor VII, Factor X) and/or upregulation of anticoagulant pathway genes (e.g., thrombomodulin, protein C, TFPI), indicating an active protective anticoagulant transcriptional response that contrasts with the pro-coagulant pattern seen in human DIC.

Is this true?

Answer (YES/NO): NO